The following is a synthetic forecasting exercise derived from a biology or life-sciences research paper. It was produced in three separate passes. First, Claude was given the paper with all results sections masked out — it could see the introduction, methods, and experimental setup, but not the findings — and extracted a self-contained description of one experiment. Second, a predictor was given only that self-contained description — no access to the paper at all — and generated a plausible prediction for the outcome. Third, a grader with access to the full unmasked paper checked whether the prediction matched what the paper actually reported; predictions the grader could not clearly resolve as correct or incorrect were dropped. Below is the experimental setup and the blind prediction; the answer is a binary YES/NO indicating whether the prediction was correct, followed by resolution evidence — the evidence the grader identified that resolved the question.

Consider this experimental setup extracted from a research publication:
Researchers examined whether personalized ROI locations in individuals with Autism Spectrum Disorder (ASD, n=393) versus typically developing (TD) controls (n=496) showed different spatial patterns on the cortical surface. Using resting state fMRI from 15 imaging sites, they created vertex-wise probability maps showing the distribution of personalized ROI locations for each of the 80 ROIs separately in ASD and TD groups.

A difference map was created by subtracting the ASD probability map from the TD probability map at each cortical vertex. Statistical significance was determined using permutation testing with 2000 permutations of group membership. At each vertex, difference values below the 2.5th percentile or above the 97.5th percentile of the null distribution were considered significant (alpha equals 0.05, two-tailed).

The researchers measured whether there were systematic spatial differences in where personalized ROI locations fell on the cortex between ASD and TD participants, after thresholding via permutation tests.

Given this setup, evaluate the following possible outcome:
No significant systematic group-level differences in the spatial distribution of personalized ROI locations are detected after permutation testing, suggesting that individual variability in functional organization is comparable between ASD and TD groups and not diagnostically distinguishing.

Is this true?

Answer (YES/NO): NO